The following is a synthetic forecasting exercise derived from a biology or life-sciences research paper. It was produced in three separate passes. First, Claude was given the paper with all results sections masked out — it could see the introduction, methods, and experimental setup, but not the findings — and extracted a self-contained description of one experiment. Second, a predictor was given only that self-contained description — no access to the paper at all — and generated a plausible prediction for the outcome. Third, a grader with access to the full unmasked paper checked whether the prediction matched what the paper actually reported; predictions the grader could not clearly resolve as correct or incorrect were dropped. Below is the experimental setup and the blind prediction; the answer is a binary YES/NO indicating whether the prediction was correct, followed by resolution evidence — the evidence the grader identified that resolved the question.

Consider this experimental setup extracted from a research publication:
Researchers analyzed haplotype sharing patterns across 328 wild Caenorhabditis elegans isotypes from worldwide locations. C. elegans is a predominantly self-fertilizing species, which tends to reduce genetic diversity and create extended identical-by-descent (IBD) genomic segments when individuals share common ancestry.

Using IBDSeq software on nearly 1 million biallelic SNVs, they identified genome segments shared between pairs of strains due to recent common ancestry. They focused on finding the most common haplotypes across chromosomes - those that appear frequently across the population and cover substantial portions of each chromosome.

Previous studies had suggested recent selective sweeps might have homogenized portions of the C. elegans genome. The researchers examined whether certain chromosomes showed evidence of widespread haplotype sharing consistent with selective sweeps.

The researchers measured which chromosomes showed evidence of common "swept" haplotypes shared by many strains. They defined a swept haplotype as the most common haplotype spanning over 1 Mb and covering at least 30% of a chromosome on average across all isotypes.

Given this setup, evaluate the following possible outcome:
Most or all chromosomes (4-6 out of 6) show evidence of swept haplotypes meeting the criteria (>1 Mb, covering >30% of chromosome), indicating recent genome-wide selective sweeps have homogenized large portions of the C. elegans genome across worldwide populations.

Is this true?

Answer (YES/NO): YES